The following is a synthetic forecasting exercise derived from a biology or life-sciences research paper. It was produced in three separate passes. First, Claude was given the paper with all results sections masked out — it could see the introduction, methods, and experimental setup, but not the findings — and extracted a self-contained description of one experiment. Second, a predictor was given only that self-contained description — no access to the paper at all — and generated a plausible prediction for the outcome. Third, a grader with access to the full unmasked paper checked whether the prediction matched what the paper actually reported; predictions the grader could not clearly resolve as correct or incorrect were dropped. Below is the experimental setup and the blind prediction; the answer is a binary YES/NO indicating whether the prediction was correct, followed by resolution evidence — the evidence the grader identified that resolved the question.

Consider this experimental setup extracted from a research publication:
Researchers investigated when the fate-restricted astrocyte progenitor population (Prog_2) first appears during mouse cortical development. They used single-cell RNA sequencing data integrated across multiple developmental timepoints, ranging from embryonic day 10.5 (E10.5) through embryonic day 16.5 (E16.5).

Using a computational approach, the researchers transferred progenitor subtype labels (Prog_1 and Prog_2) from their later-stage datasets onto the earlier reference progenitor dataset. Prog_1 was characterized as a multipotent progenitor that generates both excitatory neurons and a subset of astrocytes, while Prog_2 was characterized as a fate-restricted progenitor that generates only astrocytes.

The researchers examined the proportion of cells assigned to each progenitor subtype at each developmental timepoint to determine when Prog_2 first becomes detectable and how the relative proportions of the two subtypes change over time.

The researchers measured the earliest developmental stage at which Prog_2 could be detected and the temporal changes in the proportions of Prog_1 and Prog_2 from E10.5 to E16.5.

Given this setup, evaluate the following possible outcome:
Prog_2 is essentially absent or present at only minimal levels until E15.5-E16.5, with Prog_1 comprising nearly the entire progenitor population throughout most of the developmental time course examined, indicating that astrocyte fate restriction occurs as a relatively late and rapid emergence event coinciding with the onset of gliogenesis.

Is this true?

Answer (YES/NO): NO